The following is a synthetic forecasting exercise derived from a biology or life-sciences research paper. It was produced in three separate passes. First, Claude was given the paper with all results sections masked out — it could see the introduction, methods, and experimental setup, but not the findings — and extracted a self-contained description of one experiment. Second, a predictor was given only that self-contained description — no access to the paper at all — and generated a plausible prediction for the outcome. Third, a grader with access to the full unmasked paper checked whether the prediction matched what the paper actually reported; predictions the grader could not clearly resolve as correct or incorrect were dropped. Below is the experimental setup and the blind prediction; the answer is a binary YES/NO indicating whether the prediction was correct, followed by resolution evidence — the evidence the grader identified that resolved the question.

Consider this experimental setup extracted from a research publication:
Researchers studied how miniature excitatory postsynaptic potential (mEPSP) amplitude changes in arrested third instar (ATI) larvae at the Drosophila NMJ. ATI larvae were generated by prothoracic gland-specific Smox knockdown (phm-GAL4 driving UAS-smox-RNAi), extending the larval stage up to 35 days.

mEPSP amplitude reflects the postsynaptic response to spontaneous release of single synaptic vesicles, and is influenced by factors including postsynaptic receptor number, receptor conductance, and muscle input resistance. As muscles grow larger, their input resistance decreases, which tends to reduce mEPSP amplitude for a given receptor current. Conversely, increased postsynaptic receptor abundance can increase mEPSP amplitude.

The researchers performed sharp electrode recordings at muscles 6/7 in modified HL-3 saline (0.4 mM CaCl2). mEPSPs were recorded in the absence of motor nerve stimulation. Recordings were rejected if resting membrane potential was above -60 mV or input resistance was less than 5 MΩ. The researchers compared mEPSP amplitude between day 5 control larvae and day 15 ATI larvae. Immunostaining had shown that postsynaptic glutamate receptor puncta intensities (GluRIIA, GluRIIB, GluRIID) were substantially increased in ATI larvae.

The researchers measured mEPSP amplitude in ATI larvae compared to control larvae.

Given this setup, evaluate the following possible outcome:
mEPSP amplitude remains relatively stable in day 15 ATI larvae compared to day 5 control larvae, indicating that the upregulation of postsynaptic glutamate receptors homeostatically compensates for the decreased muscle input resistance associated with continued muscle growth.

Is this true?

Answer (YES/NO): NO